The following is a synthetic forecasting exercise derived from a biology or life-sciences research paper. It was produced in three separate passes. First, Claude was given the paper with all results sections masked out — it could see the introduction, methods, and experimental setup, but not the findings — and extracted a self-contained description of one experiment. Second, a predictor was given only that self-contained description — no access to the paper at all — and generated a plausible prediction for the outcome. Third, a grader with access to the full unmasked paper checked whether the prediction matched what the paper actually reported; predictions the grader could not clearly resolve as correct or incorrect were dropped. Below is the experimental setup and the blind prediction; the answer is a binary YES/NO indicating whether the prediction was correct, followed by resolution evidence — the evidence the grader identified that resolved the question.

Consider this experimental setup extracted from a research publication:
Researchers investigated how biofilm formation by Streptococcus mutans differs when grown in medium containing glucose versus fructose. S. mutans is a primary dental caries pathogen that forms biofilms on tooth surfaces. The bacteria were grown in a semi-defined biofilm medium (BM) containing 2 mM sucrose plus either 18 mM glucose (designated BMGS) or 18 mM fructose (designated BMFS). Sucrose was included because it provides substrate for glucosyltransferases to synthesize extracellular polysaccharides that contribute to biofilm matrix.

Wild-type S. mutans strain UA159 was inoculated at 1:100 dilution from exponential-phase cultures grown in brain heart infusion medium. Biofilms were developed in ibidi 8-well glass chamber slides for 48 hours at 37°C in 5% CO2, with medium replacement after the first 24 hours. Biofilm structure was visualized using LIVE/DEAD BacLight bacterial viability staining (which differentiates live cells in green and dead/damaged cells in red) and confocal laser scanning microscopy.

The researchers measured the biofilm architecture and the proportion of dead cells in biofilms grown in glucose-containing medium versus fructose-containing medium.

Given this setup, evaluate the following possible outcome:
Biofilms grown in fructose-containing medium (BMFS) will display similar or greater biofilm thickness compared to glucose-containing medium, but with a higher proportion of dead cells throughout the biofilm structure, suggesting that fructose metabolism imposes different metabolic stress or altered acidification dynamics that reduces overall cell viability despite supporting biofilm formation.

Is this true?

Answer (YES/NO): NO